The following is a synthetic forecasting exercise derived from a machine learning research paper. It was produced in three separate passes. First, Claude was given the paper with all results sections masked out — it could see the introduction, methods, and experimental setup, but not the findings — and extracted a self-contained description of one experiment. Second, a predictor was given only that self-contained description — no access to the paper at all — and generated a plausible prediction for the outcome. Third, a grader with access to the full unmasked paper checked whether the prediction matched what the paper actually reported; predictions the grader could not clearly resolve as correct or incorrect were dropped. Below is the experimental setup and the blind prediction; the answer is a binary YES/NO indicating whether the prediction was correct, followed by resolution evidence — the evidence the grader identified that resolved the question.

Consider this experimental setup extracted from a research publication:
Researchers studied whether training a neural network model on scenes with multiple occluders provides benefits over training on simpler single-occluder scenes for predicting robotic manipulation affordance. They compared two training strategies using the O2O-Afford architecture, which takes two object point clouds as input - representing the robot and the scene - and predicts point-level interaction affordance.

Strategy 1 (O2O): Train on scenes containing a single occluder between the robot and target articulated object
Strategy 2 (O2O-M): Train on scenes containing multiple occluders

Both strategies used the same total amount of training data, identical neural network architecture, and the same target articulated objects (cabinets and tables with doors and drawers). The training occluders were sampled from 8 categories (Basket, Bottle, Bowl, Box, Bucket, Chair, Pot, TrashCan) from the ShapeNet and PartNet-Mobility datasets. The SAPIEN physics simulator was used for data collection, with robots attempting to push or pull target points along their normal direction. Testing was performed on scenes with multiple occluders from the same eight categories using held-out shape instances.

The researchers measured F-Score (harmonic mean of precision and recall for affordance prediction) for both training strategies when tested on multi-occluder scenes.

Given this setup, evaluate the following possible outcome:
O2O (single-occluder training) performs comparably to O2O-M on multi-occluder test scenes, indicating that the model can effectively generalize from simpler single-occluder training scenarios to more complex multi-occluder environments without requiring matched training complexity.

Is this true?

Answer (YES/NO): NO